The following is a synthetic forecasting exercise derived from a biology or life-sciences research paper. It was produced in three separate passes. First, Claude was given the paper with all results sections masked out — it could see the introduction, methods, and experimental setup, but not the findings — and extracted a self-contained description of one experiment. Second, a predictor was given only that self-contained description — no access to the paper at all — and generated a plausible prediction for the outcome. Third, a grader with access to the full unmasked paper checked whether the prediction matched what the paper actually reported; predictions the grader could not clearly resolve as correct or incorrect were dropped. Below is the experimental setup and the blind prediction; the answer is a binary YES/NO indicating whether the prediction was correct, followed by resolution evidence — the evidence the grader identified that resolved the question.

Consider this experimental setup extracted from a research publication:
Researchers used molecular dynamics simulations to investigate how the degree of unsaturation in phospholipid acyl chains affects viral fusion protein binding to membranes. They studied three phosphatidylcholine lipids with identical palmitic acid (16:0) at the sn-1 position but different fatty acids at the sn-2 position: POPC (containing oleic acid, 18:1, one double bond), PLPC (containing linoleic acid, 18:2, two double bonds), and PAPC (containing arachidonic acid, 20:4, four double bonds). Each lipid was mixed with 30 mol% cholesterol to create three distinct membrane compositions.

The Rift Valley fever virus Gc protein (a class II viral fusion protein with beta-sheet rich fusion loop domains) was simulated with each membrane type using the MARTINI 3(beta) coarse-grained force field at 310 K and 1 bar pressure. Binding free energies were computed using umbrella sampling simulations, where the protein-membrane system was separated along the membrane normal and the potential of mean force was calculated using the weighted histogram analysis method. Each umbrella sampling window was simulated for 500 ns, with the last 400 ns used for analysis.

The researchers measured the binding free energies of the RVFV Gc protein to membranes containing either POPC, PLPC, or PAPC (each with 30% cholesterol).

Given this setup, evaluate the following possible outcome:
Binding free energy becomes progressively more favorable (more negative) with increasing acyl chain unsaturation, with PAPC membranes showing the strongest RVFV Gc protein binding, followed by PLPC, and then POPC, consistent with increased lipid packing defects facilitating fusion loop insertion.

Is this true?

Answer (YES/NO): YES